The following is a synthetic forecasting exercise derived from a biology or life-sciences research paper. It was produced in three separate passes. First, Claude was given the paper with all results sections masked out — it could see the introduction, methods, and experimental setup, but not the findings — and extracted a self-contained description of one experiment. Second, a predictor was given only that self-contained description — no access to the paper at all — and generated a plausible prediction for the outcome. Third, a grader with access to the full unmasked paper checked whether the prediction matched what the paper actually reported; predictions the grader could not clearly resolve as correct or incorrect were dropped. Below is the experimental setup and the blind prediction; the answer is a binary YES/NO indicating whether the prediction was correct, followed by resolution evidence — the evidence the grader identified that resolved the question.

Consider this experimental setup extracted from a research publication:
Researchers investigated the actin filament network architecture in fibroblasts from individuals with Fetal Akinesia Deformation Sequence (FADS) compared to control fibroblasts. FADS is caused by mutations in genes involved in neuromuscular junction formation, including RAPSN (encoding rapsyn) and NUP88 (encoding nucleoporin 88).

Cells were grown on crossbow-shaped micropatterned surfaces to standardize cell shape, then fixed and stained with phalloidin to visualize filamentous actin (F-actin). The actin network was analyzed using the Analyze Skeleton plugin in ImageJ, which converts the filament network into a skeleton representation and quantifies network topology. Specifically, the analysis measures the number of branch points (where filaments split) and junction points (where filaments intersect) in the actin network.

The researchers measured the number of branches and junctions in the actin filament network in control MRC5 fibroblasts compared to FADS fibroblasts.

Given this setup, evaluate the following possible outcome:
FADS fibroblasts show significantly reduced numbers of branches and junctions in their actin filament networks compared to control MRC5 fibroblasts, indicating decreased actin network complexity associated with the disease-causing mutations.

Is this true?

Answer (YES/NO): NO